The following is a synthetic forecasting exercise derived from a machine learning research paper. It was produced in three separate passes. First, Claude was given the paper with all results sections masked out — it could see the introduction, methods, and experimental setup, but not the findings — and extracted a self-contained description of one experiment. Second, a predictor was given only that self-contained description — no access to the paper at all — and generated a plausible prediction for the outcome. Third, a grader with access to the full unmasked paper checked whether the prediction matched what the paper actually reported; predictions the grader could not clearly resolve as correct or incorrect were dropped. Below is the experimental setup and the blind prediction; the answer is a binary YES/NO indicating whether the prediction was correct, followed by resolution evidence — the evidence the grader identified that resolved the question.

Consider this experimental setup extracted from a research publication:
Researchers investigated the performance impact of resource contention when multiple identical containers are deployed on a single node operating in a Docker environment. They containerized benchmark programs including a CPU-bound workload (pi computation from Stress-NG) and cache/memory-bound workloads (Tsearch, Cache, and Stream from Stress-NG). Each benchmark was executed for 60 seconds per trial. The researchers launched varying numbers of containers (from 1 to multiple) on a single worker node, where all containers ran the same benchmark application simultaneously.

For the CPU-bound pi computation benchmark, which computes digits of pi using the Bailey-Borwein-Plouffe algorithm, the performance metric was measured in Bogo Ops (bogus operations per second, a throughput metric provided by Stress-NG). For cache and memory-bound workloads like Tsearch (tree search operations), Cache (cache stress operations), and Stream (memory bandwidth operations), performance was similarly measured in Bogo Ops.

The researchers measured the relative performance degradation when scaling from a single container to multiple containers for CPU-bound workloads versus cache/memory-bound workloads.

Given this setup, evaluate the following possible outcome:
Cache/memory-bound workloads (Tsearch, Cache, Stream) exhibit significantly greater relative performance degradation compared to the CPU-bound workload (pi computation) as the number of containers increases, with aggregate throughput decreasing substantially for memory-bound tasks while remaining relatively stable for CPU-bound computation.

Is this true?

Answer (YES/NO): YES